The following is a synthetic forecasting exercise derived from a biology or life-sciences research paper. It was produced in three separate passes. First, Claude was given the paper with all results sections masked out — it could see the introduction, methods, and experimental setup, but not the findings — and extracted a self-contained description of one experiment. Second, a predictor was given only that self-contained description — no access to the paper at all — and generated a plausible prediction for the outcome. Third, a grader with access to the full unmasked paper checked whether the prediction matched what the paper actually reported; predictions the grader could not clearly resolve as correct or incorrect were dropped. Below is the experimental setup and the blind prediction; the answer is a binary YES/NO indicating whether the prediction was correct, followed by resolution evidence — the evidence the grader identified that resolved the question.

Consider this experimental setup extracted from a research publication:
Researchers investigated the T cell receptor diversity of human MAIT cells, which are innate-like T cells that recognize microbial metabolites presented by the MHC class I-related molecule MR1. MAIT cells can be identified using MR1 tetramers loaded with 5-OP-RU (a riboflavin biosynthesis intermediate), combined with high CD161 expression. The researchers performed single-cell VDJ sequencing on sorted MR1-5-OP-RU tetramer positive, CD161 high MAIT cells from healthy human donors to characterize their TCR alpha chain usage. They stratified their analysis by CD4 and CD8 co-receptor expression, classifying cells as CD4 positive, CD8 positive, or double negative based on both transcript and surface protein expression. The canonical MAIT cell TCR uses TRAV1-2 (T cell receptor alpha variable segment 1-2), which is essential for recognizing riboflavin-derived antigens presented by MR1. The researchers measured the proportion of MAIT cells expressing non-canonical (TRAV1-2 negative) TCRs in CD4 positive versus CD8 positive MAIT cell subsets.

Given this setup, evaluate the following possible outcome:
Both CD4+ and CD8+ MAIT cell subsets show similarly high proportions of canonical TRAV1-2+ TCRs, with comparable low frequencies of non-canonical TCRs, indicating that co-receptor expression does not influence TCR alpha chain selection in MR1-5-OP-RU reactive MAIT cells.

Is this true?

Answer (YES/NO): NO